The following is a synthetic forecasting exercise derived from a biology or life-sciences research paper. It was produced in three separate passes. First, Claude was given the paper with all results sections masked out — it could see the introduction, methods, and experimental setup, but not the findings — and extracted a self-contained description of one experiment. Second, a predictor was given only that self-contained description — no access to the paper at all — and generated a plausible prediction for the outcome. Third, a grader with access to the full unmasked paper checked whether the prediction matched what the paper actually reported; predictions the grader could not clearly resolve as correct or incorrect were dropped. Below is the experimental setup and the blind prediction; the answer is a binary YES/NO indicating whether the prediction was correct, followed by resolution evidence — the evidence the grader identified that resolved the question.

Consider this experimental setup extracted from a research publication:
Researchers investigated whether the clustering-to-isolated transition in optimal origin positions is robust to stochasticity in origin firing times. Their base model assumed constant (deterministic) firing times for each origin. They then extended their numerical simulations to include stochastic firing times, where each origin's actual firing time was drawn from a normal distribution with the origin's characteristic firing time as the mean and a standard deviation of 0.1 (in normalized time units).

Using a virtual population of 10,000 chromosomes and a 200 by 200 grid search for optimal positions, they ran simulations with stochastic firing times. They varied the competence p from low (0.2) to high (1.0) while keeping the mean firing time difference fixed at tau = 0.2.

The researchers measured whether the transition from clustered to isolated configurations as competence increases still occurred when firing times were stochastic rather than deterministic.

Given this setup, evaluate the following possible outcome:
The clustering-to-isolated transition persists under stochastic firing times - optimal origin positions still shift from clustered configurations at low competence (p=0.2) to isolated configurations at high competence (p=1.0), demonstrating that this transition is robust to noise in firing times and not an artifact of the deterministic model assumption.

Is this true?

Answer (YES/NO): YES